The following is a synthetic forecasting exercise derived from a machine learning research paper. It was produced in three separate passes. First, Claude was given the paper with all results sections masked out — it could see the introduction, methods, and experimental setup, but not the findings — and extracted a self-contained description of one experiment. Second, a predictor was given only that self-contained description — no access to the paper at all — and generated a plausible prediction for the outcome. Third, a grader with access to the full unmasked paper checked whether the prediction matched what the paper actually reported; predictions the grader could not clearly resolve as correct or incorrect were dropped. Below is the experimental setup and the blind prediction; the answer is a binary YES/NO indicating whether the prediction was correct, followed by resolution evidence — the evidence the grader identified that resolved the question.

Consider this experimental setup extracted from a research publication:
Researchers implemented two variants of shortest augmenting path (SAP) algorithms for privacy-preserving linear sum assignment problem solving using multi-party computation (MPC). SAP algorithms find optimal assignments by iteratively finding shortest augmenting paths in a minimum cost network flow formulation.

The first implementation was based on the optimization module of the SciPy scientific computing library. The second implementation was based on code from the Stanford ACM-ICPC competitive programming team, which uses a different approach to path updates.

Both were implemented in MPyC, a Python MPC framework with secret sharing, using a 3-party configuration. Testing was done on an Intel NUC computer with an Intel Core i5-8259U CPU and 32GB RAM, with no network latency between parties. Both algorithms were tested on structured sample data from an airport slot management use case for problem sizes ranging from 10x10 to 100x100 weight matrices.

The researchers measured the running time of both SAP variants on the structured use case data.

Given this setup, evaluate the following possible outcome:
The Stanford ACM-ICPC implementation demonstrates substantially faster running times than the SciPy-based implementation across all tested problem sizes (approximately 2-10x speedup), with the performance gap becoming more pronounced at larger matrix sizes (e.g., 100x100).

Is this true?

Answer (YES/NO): NO